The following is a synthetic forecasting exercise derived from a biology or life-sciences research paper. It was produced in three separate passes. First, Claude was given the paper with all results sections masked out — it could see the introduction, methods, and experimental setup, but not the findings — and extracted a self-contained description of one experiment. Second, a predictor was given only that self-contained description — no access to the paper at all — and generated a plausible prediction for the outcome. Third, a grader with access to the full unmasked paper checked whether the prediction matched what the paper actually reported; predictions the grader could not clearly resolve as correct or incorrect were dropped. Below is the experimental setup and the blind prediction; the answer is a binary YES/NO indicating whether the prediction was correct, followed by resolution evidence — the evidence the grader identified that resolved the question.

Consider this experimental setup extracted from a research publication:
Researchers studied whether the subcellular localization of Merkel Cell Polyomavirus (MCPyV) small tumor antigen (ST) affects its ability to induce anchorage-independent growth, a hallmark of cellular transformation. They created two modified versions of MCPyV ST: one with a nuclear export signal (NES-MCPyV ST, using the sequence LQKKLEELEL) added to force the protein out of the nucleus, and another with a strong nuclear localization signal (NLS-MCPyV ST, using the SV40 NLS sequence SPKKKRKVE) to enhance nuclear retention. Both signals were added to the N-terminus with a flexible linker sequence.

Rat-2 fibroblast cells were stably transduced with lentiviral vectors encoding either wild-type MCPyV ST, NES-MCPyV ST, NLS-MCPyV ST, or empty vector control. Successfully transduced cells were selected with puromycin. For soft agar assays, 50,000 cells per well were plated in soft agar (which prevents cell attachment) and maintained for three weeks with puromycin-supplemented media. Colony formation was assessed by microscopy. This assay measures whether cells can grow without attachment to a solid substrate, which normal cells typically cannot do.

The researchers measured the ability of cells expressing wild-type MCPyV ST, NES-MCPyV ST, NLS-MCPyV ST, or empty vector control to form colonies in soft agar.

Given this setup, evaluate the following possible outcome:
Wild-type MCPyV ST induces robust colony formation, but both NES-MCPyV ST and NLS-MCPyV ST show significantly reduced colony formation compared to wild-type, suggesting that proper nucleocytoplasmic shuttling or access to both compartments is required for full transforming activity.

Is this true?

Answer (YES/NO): NO